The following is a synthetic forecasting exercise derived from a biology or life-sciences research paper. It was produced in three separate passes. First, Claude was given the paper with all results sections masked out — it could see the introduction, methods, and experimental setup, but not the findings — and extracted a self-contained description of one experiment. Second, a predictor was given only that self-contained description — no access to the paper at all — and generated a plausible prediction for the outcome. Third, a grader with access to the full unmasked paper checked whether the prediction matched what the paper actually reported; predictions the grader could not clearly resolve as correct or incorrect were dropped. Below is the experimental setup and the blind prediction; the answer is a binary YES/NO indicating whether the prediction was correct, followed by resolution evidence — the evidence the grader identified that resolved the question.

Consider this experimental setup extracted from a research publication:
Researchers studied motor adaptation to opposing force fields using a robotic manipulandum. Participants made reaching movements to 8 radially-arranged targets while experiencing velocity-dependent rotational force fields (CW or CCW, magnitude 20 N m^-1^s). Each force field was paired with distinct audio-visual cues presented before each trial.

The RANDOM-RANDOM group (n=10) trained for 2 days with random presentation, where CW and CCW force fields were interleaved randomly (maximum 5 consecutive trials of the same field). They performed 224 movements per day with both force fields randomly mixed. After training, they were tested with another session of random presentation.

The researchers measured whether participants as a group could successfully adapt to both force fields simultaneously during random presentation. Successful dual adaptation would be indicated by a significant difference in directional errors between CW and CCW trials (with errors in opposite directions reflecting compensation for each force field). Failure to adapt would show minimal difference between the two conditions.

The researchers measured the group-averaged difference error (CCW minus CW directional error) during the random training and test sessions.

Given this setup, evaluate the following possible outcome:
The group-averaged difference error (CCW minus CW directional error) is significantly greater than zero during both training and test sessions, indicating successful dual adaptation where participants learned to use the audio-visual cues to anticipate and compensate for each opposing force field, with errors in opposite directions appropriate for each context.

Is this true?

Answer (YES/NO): NO